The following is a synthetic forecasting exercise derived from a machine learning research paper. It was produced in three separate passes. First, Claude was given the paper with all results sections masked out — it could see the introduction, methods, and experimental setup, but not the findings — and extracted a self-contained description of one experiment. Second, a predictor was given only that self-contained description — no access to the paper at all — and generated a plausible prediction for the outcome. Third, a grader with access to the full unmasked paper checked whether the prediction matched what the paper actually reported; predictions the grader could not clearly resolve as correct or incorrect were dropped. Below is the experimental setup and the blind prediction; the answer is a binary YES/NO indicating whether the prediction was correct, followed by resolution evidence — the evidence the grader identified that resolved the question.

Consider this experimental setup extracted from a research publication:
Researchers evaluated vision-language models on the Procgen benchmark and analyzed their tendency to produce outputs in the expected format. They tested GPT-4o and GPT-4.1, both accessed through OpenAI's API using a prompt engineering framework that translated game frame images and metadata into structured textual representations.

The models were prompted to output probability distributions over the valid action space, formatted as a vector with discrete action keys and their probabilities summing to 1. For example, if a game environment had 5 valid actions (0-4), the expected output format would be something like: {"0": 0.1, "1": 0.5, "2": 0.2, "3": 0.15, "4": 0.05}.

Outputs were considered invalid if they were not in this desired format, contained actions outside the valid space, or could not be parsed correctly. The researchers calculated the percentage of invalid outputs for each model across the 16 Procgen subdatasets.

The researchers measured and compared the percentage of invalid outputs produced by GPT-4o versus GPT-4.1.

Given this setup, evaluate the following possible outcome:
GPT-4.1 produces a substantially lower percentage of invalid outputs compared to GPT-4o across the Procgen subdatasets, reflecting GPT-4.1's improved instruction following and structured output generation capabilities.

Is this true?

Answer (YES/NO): YES